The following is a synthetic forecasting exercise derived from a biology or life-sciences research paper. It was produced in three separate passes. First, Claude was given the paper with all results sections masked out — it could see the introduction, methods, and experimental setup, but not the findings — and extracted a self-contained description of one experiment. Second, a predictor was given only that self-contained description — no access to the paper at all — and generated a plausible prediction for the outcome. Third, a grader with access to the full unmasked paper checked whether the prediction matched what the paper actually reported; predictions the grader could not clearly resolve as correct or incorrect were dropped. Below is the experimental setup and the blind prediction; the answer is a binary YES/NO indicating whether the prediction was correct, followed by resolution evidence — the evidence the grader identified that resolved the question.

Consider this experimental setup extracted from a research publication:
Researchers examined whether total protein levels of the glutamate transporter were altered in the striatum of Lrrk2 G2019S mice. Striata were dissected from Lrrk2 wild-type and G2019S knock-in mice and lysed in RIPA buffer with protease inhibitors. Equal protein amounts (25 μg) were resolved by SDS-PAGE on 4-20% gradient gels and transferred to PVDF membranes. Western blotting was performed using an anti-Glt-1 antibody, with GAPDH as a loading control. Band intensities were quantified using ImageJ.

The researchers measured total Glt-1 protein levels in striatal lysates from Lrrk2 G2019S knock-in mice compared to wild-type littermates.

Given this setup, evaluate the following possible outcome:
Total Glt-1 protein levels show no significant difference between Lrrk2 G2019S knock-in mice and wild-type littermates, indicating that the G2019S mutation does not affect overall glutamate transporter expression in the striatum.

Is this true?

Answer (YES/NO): NO